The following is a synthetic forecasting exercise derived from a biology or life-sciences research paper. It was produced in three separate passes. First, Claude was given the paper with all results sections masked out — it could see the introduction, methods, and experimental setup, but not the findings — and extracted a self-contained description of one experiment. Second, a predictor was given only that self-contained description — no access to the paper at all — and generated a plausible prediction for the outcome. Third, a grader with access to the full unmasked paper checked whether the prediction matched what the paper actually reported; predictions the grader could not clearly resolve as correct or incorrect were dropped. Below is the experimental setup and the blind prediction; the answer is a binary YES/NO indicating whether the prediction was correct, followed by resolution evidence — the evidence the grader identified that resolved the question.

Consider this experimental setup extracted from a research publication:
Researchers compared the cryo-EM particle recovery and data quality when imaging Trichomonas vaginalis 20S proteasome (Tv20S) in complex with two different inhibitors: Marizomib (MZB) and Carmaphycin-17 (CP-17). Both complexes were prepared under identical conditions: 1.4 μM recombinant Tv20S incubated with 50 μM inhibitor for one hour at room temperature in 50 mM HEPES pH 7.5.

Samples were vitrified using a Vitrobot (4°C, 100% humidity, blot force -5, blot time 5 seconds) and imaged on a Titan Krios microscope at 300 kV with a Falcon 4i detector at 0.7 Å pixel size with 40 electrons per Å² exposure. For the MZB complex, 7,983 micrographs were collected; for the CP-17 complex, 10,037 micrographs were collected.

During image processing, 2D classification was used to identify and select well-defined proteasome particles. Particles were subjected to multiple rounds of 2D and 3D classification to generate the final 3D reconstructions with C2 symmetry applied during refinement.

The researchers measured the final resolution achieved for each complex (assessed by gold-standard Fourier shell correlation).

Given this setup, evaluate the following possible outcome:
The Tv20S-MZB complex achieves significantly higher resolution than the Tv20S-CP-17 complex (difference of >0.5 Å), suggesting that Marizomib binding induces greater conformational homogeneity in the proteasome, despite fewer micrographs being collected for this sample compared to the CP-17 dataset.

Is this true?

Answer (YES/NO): NO